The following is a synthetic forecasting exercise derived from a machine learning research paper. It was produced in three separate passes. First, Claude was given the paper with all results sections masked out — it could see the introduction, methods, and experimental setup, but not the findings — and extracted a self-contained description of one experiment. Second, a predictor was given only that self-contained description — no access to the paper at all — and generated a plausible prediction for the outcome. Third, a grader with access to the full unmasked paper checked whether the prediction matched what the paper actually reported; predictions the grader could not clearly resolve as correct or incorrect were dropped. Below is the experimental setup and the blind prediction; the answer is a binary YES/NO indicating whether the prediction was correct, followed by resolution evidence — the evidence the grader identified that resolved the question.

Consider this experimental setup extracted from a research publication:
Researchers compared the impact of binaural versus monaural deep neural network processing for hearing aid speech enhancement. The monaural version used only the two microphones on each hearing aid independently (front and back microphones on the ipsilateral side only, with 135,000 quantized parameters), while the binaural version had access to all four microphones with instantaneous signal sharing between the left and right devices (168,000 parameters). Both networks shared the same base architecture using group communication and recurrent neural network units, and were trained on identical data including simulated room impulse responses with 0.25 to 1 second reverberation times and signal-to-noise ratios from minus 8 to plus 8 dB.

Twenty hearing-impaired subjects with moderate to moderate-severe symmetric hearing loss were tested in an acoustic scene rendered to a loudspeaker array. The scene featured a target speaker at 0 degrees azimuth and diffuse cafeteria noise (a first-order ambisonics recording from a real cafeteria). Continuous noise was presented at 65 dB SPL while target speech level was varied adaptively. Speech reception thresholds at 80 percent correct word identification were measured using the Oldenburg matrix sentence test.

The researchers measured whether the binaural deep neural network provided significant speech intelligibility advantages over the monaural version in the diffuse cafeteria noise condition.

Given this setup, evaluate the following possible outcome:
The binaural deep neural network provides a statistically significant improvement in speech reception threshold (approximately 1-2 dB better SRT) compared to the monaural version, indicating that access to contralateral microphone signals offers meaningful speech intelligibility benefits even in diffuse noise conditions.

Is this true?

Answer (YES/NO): NO